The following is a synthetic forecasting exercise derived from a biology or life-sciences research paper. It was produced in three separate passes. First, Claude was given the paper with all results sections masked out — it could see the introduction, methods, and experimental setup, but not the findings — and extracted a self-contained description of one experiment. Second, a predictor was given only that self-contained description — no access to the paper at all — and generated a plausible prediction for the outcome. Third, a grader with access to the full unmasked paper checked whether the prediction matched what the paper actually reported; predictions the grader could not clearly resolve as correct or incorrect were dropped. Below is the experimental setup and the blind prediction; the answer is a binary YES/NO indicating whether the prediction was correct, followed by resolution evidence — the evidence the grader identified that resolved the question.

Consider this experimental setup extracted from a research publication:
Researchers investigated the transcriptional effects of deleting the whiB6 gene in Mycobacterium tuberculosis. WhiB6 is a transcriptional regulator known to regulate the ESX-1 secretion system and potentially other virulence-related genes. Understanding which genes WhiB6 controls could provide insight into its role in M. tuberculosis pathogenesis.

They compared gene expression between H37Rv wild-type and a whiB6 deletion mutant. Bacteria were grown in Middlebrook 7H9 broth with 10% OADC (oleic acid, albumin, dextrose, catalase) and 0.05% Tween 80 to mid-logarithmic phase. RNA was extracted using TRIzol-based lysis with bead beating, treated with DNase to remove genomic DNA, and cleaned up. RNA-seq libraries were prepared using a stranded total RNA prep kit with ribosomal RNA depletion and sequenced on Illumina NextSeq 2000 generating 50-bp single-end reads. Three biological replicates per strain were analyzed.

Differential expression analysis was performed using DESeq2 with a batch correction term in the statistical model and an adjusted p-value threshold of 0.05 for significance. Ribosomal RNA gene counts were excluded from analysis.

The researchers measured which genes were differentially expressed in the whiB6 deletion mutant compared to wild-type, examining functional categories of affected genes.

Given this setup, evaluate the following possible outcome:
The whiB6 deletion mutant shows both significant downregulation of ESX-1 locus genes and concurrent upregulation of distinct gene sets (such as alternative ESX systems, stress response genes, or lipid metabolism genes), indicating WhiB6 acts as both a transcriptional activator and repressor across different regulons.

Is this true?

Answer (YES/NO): NO